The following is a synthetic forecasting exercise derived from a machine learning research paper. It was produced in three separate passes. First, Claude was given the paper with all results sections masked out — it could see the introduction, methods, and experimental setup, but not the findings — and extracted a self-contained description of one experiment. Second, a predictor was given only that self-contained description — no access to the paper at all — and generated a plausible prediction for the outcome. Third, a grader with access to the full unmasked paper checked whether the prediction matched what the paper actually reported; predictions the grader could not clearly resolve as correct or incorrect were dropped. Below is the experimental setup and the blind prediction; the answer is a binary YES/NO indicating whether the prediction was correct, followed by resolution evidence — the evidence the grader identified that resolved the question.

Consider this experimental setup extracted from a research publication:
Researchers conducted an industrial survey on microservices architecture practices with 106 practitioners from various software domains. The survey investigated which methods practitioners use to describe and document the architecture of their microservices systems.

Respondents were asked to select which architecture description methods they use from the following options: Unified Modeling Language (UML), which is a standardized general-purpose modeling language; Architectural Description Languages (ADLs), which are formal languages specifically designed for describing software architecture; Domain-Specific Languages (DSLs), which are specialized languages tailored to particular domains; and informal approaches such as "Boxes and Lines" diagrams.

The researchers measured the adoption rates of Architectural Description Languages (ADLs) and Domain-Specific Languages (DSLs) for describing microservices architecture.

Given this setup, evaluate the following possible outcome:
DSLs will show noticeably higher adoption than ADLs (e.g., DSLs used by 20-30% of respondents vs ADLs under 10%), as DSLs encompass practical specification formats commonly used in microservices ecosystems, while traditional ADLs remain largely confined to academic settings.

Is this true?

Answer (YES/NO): NO